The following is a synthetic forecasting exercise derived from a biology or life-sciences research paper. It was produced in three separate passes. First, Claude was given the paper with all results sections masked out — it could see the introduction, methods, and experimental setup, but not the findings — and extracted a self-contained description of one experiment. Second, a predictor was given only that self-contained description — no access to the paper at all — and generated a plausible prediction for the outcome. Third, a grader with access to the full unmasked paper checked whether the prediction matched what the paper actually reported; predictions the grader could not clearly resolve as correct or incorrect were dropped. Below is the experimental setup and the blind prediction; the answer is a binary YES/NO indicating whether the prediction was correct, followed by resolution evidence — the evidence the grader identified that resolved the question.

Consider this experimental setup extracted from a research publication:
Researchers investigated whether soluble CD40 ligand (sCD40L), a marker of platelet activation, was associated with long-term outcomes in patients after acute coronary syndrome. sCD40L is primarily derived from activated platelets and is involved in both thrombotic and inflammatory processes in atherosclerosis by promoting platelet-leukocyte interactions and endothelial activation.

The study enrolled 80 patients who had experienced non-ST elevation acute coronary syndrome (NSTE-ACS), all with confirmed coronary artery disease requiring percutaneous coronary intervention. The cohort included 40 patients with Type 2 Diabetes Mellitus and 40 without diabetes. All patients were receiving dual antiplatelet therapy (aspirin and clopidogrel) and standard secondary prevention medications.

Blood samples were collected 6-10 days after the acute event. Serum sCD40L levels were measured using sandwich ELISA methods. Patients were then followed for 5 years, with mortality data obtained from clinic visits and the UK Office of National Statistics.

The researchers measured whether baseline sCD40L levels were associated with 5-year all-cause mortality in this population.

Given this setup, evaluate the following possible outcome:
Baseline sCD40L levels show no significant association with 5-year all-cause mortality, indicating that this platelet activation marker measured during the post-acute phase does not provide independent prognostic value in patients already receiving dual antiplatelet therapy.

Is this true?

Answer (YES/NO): YES